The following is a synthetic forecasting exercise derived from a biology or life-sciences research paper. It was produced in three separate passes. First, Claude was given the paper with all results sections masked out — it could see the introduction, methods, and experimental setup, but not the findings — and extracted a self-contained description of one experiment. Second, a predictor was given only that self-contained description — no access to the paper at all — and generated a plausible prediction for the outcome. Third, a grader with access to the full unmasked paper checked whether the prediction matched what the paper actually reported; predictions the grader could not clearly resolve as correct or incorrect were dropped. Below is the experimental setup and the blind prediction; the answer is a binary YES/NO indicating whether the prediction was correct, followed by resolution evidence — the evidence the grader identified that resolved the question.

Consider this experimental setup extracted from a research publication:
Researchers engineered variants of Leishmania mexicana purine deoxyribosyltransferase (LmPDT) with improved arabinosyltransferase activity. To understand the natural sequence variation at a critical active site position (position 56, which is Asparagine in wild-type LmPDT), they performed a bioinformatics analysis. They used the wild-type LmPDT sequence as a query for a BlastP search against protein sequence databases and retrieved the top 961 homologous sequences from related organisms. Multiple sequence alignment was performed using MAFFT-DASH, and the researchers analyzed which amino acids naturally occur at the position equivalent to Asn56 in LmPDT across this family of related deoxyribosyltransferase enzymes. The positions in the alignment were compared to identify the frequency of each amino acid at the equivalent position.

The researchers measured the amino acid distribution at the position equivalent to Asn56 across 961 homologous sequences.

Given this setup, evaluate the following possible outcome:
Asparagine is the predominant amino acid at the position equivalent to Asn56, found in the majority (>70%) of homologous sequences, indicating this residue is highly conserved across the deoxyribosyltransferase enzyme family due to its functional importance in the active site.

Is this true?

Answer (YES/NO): NO